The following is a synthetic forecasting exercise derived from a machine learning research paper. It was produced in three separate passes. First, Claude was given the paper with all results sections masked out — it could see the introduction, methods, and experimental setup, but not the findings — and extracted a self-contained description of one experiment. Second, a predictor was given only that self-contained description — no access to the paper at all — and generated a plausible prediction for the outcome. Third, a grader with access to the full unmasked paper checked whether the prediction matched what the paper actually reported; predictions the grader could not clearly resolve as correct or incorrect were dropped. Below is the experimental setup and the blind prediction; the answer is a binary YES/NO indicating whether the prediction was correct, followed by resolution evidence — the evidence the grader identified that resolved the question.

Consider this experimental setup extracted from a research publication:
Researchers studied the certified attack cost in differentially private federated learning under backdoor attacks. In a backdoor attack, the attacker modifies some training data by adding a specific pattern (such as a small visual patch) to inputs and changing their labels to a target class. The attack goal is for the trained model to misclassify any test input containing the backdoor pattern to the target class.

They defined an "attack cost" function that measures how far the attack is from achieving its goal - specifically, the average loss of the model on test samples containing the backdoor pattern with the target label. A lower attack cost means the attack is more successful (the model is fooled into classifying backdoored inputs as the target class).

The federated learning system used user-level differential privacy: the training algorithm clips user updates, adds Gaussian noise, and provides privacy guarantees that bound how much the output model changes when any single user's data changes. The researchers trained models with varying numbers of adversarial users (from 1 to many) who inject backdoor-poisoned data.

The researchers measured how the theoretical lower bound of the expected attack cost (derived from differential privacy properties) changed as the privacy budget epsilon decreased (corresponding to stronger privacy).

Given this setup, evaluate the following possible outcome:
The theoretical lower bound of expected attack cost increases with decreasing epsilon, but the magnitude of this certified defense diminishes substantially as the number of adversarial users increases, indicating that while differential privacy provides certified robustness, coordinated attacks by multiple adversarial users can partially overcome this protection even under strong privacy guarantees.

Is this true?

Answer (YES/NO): YES